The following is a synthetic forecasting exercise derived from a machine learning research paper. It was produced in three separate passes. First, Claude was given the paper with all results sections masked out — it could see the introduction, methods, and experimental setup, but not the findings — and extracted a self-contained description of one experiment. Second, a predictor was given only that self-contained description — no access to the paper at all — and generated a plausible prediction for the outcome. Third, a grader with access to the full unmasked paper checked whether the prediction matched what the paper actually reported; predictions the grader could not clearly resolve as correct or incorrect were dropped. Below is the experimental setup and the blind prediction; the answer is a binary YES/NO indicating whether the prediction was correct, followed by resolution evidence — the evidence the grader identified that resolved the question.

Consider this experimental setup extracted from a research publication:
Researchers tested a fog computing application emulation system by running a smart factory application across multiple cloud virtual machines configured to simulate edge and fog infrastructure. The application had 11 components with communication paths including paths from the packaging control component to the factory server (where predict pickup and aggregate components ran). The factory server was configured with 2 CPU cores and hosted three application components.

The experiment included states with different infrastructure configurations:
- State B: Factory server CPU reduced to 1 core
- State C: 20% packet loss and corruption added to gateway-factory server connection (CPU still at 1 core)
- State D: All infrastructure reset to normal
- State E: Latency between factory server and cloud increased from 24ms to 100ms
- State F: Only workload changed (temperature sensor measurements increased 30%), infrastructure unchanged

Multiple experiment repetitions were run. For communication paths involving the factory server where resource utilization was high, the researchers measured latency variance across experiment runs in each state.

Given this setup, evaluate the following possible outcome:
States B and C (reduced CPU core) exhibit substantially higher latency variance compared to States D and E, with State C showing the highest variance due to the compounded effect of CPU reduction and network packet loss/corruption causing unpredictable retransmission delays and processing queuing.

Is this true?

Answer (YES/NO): NO